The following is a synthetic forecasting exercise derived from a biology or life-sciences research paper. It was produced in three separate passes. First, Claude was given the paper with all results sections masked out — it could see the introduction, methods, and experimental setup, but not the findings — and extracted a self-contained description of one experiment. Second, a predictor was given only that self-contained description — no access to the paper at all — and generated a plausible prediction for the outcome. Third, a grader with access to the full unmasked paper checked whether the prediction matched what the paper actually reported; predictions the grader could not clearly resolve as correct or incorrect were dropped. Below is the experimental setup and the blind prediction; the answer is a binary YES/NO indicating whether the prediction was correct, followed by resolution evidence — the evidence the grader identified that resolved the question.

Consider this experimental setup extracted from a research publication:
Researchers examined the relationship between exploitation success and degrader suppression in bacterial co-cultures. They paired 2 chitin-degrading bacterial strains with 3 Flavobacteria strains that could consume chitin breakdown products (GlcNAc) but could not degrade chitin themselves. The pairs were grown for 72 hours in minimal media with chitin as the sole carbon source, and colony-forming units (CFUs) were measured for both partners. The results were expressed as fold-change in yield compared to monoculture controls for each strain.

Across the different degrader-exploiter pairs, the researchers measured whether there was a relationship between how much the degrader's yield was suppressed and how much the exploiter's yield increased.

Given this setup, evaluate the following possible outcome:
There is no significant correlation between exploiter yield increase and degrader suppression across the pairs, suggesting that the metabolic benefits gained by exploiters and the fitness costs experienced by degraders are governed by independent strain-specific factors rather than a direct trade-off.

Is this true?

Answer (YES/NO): NO